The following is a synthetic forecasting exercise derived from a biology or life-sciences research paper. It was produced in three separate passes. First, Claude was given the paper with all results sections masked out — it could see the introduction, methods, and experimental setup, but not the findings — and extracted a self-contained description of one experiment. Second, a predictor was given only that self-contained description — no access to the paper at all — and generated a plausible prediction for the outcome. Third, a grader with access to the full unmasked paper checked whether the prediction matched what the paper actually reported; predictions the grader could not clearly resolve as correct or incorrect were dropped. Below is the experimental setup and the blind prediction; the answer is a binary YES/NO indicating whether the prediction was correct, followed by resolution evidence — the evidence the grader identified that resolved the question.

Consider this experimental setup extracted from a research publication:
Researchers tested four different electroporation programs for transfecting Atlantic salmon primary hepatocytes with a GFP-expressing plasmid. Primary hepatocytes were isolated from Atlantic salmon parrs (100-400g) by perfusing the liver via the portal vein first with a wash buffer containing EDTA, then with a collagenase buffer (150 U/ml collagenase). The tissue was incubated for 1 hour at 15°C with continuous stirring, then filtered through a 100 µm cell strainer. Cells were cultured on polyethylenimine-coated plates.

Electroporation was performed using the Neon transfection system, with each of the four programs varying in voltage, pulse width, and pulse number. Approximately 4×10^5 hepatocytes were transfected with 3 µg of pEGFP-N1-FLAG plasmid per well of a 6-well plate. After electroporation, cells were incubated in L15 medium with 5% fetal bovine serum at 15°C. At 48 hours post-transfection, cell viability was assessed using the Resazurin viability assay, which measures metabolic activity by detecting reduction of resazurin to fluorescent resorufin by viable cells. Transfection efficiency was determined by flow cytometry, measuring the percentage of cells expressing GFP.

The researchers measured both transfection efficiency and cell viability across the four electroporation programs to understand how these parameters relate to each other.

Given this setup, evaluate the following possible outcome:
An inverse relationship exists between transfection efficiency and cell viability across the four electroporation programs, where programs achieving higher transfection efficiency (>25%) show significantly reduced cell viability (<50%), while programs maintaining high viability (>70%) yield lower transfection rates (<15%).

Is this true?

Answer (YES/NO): NO